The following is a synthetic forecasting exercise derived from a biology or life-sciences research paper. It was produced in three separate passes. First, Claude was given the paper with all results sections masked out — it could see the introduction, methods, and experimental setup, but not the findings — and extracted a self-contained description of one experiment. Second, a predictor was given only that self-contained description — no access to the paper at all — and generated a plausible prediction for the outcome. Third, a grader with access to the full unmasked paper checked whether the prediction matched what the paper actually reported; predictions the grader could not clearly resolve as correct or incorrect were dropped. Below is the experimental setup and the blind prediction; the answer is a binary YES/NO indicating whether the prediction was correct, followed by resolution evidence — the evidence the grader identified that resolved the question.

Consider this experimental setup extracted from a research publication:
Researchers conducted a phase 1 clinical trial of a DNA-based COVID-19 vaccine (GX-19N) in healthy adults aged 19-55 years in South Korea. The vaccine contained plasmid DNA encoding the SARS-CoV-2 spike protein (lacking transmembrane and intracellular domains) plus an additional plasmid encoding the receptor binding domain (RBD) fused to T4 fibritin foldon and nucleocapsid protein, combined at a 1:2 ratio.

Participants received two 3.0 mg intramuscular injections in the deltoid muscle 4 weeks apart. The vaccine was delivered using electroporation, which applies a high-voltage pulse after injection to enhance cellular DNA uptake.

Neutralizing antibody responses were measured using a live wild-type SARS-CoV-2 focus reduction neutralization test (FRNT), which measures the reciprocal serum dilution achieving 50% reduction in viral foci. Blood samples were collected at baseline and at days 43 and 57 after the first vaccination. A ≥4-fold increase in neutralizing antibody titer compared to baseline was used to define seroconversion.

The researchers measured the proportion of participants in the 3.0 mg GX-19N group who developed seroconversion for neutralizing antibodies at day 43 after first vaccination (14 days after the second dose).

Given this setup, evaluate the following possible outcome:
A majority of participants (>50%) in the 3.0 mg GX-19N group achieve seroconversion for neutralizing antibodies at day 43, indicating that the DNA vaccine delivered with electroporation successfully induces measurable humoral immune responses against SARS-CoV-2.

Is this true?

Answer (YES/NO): NO